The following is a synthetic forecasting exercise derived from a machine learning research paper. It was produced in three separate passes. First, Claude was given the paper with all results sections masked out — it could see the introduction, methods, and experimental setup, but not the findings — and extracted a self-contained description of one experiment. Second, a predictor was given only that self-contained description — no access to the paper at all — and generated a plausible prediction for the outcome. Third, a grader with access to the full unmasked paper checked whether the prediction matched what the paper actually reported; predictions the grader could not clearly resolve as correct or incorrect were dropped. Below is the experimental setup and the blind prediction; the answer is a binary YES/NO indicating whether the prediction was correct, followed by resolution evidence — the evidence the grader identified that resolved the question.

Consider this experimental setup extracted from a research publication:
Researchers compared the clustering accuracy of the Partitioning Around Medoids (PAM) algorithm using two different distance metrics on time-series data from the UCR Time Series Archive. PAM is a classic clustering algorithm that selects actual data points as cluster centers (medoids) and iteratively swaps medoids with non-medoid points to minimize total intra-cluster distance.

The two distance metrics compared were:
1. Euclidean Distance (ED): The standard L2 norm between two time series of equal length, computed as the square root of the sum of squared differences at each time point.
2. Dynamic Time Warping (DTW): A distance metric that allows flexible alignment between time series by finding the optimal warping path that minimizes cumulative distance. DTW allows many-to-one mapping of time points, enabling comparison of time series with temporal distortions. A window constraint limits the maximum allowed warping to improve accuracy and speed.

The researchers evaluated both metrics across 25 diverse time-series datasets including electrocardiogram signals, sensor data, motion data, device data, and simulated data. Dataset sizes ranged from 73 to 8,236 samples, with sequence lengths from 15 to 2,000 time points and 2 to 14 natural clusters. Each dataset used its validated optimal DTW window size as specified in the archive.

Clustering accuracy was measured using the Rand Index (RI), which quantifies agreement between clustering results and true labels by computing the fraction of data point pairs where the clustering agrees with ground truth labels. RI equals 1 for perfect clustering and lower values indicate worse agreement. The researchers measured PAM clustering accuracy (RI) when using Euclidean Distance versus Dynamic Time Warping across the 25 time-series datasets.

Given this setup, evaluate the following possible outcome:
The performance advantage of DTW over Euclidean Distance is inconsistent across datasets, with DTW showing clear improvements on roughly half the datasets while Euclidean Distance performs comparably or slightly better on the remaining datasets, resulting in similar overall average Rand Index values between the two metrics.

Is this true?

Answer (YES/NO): NO